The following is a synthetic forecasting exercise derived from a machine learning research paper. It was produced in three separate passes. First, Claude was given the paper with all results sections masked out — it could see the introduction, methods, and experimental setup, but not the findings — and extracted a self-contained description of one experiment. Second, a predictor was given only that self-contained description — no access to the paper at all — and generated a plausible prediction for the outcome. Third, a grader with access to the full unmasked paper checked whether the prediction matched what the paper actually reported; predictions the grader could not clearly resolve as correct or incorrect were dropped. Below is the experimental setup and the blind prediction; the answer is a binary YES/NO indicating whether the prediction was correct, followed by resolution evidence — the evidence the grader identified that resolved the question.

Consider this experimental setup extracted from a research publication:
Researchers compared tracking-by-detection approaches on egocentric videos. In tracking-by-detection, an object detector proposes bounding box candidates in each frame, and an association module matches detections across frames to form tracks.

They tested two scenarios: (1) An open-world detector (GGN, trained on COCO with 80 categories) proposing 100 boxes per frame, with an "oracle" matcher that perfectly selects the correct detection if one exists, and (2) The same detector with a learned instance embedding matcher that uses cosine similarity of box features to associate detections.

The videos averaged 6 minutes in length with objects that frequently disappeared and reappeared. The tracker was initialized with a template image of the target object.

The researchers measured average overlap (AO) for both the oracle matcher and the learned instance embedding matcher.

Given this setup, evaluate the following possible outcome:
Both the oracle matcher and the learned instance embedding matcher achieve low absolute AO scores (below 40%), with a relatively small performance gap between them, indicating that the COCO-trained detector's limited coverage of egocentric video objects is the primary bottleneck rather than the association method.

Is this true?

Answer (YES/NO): NO